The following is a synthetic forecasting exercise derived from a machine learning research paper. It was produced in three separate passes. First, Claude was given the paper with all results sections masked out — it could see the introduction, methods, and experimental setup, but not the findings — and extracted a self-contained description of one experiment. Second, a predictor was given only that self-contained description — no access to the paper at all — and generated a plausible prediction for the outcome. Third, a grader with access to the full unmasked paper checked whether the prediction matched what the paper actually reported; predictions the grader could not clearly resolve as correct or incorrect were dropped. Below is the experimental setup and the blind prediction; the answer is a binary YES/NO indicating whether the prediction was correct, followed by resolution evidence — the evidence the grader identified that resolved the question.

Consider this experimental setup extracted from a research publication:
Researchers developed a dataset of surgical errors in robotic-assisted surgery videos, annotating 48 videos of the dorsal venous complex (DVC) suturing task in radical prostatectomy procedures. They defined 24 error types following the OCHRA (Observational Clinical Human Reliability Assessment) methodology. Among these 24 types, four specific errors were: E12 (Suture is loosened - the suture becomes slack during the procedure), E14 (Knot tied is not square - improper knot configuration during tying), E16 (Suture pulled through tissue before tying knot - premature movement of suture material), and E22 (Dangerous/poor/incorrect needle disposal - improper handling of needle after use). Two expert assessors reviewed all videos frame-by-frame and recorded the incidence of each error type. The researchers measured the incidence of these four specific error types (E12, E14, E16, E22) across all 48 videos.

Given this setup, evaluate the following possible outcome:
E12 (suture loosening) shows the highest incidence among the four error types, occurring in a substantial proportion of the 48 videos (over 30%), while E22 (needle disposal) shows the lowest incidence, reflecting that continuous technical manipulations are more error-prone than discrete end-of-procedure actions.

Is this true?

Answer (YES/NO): NO